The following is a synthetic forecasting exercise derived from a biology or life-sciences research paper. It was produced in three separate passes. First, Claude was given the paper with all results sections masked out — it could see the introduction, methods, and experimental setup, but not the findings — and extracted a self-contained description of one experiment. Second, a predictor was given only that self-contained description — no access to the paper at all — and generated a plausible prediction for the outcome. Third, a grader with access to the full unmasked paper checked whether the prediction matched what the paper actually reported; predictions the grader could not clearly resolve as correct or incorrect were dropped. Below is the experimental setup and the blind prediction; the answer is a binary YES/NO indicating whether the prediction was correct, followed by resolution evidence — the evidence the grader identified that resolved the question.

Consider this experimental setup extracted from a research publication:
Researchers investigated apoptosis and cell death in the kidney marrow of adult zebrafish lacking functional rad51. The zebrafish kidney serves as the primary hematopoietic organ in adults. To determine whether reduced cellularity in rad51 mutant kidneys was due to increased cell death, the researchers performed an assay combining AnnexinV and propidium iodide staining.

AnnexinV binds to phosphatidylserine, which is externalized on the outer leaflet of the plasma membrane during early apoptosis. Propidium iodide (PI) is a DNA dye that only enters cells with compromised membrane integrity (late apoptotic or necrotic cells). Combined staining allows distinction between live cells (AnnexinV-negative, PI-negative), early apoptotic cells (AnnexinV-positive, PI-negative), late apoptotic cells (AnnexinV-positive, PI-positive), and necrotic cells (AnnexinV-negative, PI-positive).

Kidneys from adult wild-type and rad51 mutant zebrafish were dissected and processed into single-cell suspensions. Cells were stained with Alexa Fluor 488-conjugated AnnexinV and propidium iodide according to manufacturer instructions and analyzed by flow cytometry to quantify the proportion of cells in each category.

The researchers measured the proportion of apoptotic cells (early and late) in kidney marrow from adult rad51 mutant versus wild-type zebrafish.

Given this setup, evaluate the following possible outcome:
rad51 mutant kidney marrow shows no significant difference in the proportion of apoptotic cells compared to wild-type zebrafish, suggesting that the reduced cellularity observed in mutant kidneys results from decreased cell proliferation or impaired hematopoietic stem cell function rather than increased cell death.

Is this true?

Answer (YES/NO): YES